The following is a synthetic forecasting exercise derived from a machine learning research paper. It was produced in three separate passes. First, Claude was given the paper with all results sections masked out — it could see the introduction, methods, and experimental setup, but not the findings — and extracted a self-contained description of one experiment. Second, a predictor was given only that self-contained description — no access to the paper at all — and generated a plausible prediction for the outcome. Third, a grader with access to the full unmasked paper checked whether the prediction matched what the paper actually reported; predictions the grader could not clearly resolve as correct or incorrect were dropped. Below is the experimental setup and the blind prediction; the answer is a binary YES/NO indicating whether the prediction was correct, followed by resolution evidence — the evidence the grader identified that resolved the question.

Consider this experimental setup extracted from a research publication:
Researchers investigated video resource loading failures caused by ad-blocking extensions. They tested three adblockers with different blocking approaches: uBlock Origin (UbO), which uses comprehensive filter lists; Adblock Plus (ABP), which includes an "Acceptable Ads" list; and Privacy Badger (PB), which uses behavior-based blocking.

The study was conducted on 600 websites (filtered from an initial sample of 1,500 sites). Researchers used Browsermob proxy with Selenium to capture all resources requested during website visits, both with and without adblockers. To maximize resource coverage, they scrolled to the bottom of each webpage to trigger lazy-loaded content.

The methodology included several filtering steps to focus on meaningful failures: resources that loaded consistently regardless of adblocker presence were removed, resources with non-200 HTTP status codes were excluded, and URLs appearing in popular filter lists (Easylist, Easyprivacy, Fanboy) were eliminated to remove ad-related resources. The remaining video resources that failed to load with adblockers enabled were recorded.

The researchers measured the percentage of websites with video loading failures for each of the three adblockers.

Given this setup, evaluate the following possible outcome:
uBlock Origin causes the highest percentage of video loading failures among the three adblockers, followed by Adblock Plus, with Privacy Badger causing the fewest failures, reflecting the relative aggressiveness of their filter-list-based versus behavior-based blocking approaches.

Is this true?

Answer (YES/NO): NO